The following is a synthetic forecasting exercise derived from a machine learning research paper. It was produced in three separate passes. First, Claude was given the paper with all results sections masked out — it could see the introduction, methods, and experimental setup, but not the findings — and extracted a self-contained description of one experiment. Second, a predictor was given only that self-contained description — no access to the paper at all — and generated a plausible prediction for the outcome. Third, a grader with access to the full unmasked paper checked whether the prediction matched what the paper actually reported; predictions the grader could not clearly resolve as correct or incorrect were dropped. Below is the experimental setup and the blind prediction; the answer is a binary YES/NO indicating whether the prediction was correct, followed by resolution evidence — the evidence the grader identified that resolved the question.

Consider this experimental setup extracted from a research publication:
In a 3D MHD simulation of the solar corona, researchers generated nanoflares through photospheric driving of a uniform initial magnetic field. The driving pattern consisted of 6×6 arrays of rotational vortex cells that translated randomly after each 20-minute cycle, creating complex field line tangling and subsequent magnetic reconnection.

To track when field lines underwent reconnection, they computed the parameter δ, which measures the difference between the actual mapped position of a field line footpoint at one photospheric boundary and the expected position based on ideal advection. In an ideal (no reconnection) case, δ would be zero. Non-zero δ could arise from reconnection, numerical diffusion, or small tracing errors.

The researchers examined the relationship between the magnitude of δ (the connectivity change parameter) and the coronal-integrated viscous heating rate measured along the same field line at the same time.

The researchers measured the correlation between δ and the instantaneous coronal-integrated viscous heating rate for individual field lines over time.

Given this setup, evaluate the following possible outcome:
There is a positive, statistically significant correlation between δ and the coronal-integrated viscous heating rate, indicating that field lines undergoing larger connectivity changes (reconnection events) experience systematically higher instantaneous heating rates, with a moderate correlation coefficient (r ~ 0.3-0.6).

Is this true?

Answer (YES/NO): NO